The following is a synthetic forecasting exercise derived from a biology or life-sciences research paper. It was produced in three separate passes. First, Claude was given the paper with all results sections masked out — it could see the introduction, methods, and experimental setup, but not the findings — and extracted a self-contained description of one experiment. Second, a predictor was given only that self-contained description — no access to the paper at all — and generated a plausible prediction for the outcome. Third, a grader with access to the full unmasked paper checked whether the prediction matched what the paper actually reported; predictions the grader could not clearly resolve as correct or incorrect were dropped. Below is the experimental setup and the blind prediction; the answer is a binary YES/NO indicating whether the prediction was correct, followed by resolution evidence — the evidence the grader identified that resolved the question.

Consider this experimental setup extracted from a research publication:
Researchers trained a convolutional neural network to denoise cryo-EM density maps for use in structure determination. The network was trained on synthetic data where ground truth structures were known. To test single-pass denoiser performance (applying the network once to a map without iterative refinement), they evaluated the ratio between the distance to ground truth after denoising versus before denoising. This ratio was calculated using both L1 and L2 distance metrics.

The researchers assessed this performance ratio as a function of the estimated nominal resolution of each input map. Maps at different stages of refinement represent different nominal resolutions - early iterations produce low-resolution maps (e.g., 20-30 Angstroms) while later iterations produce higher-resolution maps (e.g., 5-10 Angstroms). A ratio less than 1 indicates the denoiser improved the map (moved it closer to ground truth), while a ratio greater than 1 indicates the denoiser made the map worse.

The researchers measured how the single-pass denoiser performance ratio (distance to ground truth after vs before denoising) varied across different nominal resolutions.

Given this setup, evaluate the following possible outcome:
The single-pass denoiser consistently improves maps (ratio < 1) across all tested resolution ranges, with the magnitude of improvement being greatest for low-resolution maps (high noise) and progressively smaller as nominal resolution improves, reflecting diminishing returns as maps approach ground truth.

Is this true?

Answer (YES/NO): NO